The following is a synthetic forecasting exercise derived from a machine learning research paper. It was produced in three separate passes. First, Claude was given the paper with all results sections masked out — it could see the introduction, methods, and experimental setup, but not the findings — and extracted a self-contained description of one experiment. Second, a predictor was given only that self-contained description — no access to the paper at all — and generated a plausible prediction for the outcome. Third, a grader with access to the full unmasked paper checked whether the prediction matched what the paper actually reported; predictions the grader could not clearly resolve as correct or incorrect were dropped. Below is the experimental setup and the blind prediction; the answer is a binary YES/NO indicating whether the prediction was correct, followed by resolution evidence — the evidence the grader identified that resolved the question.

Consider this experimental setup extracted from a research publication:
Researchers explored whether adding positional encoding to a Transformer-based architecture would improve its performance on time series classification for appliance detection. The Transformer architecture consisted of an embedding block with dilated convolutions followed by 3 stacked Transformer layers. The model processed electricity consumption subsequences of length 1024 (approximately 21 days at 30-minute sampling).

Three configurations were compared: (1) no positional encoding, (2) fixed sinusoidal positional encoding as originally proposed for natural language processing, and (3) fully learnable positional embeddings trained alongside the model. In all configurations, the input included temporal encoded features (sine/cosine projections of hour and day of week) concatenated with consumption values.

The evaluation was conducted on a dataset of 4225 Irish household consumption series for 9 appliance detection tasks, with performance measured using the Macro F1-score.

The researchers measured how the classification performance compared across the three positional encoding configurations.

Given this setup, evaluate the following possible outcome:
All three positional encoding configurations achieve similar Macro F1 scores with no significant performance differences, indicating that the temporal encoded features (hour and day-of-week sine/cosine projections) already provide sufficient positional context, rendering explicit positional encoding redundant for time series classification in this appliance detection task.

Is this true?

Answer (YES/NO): NO